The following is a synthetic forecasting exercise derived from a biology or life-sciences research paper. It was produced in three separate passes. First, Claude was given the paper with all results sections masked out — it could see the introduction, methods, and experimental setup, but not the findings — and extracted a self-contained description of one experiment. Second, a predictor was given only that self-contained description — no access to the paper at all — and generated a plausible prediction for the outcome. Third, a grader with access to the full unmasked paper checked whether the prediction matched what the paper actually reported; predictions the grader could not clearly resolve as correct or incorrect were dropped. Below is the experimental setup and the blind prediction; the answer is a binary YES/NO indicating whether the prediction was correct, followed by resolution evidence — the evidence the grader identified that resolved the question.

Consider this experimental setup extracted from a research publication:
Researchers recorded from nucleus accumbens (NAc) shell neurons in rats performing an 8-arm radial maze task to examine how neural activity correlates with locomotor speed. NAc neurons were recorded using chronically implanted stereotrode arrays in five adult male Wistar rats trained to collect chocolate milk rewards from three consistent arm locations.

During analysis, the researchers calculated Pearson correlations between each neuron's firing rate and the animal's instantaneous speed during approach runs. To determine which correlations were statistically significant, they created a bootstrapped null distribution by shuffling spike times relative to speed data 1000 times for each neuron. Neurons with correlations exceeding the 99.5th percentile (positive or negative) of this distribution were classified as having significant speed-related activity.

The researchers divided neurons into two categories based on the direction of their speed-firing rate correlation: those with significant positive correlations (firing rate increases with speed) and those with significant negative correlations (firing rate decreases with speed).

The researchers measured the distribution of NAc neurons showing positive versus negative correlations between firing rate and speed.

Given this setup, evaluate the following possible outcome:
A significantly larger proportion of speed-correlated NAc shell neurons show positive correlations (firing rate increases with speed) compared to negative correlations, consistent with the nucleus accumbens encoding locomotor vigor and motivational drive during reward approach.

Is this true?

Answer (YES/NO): NO